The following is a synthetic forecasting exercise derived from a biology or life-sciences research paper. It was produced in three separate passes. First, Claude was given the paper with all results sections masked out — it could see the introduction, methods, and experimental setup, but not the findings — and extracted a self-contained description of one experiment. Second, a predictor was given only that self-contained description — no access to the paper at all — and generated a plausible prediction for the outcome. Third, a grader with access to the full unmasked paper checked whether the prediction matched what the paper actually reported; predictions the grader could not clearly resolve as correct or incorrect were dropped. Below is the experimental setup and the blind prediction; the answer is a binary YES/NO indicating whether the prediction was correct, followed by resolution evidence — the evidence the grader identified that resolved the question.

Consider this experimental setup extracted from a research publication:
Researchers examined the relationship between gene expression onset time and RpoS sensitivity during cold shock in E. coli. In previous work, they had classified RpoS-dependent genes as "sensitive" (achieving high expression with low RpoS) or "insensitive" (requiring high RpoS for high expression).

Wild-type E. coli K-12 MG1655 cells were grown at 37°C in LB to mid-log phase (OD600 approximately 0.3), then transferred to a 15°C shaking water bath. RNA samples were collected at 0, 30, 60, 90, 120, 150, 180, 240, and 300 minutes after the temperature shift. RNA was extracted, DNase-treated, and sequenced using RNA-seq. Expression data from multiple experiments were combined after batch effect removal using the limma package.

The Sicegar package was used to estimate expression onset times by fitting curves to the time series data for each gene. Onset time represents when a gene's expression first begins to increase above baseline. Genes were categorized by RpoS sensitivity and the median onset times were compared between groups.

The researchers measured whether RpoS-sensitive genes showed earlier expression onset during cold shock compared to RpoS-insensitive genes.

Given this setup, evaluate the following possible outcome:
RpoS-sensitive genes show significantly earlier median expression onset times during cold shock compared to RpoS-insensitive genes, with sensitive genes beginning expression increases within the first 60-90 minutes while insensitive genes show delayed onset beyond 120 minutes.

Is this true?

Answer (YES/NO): NO